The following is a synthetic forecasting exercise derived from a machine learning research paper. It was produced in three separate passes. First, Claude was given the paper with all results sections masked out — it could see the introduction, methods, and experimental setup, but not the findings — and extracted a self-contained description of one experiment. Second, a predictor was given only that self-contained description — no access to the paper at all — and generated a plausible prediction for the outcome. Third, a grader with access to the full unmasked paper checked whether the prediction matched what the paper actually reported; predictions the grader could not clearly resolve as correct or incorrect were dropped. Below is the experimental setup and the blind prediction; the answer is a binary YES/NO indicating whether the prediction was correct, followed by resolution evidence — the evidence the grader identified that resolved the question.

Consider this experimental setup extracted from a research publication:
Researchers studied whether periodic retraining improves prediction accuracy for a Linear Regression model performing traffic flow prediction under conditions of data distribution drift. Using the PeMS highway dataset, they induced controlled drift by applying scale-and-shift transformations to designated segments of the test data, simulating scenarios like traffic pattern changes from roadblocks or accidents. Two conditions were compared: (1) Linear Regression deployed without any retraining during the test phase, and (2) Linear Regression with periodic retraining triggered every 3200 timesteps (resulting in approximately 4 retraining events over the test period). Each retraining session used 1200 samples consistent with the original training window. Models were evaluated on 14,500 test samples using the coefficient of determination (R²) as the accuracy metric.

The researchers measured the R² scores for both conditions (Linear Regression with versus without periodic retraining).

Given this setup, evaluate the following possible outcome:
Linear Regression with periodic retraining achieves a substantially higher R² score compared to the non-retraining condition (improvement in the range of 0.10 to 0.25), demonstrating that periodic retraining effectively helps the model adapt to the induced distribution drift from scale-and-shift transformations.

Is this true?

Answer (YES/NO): NO